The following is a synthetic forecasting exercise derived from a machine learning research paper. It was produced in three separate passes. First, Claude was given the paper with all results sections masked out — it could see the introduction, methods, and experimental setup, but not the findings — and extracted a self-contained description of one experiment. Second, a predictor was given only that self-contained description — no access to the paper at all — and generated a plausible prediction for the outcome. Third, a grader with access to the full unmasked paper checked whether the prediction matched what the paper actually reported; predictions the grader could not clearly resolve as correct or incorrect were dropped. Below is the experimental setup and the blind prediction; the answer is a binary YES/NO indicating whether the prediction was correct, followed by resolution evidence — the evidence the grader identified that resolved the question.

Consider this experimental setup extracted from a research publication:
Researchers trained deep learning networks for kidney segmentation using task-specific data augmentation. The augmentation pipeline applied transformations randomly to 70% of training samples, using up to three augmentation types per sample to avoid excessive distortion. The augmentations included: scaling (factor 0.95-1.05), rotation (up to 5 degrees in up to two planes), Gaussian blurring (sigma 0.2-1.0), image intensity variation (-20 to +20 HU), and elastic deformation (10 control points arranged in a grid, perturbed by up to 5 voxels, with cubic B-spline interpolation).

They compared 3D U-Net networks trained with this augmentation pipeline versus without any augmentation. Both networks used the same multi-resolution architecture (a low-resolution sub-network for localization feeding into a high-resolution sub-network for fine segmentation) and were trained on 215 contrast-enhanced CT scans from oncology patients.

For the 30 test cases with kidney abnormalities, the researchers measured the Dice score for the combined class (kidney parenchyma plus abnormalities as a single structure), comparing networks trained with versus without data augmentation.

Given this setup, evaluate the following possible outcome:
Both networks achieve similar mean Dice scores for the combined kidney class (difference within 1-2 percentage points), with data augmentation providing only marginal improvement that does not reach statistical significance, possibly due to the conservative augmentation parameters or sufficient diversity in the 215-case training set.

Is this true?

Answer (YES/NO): NO